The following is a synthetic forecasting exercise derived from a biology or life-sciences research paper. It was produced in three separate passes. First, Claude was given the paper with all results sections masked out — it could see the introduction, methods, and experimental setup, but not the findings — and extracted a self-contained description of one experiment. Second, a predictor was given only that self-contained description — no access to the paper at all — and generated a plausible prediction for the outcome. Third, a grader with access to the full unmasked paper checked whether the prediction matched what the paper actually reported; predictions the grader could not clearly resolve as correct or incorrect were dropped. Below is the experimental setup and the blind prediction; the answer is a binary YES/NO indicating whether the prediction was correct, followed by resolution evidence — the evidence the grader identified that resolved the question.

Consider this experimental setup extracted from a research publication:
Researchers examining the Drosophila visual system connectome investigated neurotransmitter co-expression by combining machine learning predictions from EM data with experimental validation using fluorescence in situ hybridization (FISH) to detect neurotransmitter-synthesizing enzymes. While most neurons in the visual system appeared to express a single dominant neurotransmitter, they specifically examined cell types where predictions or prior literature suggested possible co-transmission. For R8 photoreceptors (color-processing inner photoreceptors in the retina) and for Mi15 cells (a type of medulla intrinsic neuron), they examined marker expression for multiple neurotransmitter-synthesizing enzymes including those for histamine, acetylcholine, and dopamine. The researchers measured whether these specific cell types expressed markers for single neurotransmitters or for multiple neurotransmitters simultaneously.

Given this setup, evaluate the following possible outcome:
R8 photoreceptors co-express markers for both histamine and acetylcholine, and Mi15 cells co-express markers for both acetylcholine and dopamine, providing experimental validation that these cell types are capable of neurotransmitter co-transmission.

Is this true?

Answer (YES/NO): YES